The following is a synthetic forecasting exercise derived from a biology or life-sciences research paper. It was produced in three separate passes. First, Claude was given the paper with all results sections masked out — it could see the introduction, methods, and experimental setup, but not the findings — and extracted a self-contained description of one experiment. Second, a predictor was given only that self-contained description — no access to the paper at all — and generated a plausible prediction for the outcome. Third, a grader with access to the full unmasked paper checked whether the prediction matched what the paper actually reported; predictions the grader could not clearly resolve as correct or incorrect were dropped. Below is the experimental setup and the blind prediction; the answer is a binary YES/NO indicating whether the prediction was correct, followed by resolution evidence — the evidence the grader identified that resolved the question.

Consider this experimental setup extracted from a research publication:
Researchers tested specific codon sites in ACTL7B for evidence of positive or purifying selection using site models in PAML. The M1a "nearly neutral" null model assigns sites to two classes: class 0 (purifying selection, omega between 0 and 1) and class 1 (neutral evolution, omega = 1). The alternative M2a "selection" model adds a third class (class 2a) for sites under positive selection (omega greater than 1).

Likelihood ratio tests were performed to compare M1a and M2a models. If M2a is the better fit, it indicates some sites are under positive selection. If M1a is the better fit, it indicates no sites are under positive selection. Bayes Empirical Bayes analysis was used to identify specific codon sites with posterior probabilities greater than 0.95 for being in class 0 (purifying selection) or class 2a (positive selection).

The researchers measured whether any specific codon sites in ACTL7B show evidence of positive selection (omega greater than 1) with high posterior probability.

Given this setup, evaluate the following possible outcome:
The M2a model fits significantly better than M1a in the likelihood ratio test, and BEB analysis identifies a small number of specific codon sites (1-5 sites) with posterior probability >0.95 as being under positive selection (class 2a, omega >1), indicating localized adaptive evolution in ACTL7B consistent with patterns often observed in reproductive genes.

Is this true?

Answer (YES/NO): NO